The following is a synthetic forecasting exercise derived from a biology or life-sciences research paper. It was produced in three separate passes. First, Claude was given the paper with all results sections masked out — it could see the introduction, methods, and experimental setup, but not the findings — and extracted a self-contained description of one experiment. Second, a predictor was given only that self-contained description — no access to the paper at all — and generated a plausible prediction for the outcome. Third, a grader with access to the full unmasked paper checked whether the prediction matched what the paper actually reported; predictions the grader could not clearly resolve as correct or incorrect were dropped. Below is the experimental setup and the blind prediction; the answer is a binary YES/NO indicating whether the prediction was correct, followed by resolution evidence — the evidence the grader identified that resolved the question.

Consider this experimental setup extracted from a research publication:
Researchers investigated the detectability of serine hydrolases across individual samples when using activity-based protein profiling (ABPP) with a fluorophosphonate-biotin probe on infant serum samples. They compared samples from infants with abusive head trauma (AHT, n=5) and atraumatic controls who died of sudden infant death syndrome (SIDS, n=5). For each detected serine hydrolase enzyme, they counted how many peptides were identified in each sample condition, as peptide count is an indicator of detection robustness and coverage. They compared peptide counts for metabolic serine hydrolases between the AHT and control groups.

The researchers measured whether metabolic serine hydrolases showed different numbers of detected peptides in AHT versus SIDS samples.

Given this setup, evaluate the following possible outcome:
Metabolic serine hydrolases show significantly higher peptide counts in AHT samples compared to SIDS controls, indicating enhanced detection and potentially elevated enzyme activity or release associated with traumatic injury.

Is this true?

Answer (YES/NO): NO